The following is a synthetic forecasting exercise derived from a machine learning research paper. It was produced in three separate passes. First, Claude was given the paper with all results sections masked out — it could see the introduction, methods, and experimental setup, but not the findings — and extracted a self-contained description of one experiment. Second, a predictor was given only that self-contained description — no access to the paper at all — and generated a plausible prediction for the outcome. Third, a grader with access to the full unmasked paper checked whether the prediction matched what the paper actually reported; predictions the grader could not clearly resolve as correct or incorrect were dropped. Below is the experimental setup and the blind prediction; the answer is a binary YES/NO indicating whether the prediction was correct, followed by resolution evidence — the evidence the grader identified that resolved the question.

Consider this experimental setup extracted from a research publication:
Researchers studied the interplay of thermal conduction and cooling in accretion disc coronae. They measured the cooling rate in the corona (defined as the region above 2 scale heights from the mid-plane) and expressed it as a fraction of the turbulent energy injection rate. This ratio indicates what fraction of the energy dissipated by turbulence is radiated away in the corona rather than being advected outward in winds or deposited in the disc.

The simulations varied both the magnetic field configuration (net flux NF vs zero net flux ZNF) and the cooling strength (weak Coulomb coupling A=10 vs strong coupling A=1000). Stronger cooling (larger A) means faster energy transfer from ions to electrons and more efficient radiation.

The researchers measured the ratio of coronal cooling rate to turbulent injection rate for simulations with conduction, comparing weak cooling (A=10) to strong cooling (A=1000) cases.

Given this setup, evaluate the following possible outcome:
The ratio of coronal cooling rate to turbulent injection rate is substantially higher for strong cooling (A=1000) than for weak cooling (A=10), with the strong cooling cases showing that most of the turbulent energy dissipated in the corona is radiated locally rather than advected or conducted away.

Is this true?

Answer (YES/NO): NO